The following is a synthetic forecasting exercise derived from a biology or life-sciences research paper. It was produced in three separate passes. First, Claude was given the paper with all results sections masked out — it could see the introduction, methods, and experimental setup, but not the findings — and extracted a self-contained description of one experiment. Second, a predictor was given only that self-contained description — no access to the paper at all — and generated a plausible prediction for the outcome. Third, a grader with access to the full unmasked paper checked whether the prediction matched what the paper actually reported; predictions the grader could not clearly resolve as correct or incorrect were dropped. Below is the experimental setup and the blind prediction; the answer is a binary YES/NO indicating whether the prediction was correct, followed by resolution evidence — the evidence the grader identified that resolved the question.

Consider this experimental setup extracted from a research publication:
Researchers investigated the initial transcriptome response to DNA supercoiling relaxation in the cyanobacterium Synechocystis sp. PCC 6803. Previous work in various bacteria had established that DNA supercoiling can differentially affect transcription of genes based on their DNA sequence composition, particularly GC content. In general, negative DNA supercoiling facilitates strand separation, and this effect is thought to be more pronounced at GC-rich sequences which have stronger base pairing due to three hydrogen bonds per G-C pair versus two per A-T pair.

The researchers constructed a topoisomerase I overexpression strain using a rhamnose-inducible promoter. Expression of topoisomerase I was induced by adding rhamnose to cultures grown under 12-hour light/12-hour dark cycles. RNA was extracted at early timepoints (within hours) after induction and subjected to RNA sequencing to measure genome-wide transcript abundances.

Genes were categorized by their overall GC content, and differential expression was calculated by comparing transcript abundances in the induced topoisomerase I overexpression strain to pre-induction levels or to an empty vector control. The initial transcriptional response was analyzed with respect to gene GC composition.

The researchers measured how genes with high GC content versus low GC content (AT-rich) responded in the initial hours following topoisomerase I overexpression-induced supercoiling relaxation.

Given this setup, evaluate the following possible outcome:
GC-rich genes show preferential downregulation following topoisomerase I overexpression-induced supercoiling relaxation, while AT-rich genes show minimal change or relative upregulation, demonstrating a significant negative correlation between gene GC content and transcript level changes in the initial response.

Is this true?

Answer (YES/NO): YES